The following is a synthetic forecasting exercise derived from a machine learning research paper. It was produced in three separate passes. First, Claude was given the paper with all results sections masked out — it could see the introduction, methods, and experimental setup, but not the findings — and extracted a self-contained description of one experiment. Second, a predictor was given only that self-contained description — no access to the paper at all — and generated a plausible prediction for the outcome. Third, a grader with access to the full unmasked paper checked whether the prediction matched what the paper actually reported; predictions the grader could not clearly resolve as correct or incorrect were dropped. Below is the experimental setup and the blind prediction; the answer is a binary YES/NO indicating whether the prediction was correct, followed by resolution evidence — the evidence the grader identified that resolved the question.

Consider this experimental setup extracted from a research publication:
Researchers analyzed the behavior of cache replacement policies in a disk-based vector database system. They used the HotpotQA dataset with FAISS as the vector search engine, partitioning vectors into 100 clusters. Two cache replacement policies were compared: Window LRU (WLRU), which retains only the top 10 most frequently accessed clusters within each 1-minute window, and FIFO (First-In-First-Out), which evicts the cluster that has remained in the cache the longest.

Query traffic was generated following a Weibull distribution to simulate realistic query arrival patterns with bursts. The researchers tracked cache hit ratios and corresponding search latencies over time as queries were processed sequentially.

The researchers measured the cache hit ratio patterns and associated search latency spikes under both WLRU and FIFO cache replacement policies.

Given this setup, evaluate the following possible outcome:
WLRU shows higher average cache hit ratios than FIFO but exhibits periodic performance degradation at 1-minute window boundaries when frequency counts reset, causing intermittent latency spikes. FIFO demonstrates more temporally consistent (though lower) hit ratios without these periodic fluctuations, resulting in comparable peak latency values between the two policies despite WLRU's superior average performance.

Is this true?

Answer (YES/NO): NO